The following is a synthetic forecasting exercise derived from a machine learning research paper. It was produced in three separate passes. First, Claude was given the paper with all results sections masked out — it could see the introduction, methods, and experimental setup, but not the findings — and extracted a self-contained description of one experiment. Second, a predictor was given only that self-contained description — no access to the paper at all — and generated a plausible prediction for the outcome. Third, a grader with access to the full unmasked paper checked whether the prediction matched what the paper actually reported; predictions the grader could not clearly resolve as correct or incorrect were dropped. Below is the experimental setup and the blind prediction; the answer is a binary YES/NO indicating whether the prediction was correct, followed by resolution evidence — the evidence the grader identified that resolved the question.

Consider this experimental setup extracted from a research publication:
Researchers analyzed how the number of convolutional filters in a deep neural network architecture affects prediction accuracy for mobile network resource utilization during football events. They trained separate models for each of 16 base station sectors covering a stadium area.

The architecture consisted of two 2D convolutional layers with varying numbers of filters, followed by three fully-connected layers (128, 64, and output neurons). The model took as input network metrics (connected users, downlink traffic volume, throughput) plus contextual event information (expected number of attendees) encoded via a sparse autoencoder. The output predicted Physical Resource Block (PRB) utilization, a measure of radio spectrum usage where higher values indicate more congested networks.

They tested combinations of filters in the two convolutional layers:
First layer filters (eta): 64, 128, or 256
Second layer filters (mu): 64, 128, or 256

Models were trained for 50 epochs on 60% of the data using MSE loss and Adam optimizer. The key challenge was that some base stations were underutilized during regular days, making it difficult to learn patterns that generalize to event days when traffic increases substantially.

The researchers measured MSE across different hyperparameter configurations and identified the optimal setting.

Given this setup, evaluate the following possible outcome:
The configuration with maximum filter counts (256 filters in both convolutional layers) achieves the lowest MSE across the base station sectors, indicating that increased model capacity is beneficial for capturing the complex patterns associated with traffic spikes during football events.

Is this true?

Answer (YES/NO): NO